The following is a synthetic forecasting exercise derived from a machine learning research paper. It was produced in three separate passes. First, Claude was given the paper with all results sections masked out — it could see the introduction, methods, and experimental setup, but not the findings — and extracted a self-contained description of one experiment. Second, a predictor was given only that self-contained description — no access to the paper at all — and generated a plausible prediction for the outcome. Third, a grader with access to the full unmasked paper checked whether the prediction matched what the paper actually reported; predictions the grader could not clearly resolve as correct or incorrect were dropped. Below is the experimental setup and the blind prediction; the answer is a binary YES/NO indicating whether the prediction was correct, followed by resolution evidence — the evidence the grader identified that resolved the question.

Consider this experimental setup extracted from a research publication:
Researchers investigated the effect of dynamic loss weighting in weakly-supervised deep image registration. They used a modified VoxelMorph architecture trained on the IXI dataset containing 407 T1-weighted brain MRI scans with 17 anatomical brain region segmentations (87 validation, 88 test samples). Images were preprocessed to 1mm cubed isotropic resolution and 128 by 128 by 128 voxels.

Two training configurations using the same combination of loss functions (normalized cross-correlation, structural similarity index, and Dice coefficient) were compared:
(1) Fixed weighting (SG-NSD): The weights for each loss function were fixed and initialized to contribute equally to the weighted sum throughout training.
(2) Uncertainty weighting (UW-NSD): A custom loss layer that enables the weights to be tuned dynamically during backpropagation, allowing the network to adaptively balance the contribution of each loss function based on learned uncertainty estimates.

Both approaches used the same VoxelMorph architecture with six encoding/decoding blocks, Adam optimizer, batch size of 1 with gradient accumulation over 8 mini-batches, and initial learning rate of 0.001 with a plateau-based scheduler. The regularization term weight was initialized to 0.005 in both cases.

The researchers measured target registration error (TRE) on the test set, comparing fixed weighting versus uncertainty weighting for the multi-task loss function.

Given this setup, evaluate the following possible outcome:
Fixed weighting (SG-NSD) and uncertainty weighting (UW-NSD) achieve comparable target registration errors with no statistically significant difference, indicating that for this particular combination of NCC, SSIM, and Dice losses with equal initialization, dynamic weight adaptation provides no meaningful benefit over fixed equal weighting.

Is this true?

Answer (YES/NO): YES